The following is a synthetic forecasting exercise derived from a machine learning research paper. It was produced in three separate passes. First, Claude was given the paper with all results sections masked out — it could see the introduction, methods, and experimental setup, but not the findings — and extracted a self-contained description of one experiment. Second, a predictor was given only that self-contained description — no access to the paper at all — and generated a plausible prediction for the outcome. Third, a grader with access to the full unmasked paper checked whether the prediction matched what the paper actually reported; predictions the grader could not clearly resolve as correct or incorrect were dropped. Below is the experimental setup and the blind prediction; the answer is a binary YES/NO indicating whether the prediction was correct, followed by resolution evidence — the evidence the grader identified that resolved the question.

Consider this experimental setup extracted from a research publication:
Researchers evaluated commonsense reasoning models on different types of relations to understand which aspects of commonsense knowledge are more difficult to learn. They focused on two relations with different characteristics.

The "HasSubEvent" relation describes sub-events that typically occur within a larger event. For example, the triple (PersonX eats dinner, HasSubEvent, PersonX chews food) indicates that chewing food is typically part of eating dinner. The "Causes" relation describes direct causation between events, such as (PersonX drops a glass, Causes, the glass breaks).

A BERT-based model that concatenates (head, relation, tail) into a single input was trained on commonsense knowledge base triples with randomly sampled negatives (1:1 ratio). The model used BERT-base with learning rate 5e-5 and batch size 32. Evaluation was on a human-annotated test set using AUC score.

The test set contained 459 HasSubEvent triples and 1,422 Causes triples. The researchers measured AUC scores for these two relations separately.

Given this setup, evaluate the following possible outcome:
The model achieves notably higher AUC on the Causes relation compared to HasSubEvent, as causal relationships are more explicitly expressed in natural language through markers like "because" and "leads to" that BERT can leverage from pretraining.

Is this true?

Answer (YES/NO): NO